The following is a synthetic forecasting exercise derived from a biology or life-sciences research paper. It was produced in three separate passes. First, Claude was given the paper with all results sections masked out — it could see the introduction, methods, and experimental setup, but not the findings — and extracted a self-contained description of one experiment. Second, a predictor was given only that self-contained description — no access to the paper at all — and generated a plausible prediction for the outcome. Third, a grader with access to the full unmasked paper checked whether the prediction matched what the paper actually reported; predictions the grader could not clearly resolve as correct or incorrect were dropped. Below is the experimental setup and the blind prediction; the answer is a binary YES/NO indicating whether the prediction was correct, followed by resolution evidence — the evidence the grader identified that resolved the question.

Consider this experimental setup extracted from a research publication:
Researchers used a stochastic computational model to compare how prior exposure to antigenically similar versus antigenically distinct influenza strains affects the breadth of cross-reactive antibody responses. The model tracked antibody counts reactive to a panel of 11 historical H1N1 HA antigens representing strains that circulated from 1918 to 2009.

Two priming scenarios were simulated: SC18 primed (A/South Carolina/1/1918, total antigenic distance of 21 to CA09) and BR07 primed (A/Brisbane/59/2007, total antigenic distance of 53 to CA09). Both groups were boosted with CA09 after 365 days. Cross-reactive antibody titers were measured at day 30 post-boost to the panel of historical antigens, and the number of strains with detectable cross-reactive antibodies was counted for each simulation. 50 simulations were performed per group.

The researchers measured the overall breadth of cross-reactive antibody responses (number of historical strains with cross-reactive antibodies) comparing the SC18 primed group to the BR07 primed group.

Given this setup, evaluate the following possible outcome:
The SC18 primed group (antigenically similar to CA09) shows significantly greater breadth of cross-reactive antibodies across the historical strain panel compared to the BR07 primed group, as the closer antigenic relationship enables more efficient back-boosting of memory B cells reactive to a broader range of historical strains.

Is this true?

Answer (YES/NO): NO